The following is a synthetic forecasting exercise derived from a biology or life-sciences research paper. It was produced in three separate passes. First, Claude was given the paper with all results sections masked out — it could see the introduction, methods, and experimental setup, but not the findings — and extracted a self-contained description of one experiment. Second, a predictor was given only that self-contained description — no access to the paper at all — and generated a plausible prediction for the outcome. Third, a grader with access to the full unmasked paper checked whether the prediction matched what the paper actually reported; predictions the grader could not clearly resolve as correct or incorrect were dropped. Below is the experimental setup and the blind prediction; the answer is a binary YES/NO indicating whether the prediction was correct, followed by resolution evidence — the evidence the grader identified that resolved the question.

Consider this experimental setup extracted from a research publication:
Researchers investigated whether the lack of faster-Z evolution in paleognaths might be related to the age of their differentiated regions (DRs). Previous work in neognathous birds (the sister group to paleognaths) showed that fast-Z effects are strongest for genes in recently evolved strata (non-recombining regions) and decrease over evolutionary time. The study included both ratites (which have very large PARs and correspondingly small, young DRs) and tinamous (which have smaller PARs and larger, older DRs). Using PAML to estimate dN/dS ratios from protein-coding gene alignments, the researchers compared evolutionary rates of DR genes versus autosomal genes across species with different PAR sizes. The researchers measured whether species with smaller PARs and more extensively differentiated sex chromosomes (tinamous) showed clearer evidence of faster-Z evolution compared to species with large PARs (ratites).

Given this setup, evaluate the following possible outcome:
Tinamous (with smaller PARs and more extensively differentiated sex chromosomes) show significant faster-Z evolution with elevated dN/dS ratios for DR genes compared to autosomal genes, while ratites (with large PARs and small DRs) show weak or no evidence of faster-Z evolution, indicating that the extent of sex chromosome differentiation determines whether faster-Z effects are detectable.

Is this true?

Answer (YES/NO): YES